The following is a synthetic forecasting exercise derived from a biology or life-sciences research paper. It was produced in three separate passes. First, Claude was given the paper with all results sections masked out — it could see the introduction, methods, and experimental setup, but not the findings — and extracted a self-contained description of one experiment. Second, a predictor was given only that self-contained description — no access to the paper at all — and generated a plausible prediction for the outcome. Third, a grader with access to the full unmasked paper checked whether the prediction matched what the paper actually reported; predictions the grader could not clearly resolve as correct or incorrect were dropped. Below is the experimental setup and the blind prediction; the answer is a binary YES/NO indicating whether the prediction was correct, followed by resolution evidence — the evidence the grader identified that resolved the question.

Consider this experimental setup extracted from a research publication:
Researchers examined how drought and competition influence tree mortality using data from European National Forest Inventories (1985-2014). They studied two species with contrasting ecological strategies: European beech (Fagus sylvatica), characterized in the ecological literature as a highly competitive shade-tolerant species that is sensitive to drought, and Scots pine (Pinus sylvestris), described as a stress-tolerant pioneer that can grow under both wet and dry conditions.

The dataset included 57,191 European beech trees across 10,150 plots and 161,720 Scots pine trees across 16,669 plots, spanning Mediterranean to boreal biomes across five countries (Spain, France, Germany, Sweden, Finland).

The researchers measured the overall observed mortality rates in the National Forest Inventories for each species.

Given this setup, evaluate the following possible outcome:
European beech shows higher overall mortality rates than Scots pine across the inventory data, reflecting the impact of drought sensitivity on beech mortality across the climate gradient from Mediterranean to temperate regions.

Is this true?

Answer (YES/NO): NO